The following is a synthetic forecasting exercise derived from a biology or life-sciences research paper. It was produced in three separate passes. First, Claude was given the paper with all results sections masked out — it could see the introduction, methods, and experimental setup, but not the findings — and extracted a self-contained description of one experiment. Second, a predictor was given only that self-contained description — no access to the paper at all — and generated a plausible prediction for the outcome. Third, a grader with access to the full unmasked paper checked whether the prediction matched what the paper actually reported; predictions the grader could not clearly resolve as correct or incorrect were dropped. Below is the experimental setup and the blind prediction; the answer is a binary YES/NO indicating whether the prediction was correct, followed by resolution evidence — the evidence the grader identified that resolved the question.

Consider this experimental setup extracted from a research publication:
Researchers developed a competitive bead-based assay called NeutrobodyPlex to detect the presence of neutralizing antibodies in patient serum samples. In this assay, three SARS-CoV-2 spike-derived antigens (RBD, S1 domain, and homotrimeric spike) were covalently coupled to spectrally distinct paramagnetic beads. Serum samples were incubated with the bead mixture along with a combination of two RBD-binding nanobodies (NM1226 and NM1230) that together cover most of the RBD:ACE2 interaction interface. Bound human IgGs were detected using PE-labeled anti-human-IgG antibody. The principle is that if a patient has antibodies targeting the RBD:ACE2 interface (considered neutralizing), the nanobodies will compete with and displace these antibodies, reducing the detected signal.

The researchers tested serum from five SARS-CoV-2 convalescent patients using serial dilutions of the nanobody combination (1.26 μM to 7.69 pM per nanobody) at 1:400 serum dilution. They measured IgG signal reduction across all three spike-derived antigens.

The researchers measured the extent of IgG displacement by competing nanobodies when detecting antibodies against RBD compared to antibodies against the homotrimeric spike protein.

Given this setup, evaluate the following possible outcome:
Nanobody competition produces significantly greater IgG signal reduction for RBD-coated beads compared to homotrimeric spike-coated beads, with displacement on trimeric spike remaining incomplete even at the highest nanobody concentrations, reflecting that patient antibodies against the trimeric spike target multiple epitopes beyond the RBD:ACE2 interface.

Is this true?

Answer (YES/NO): YES